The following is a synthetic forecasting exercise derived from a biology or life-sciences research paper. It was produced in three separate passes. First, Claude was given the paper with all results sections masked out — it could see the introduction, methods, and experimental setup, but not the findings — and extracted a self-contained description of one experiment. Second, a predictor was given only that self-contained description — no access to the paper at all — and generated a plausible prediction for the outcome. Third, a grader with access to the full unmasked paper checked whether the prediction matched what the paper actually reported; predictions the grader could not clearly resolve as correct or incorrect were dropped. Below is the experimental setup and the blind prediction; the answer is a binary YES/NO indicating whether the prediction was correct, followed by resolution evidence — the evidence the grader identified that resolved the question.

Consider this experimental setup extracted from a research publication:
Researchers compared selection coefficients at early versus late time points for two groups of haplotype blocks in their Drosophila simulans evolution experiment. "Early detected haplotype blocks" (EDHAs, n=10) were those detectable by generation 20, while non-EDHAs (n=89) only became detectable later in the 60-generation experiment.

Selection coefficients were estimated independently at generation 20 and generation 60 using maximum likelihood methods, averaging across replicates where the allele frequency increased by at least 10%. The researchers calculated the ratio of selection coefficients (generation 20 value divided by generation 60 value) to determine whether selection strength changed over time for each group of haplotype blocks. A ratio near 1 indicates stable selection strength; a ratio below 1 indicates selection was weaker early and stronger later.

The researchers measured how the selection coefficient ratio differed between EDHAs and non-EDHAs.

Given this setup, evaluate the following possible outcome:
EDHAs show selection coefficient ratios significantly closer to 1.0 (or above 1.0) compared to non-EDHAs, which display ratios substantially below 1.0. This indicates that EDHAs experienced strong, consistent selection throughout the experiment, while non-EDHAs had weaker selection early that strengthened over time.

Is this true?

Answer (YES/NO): YES